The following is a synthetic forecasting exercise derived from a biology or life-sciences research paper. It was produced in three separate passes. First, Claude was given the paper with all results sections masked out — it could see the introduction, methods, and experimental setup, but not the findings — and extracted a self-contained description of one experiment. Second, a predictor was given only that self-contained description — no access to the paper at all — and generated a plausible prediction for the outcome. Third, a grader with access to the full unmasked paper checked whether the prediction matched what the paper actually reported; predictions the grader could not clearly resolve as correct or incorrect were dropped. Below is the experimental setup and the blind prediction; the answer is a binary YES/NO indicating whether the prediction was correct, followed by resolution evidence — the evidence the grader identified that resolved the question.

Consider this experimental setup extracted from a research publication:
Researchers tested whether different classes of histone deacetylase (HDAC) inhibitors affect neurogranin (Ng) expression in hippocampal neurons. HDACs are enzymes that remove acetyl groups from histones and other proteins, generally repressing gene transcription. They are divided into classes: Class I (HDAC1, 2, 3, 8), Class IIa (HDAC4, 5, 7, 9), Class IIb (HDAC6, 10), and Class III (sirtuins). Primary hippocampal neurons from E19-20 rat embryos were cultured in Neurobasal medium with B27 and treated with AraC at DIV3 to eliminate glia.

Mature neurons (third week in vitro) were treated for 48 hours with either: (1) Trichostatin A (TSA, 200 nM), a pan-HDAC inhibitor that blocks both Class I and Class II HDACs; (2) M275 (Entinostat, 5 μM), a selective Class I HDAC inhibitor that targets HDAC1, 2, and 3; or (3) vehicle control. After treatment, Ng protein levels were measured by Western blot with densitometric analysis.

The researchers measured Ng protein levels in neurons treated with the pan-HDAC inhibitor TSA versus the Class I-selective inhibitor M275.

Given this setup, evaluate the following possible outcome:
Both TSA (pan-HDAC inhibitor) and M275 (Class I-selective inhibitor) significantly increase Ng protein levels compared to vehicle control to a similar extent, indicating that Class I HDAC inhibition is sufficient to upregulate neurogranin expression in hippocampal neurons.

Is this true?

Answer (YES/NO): NO